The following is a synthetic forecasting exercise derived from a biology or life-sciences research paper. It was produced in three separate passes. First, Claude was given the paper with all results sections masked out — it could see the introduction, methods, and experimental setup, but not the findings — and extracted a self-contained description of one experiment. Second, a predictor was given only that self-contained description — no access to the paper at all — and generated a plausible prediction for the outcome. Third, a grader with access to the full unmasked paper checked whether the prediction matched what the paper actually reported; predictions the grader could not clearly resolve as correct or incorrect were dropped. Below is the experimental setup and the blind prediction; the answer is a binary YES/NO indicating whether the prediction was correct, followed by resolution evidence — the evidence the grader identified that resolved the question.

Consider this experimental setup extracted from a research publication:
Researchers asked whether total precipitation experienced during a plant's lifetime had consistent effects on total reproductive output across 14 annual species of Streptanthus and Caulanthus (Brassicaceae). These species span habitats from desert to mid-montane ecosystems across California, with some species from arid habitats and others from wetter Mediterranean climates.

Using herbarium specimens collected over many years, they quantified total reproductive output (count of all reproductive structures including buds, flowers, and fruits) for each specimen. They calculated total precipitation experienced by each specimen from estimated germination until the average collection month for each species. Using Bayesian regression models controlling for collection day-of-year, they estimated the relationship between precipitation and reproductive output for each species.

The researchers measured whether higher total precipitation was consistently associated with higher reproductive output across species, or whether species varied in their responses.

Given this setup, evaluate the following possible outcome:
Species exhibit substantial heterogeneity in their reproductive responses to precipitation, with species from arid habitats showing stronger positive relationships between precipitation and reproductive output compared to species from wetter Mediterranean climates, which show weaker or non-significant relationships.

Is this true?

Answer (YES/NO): NO